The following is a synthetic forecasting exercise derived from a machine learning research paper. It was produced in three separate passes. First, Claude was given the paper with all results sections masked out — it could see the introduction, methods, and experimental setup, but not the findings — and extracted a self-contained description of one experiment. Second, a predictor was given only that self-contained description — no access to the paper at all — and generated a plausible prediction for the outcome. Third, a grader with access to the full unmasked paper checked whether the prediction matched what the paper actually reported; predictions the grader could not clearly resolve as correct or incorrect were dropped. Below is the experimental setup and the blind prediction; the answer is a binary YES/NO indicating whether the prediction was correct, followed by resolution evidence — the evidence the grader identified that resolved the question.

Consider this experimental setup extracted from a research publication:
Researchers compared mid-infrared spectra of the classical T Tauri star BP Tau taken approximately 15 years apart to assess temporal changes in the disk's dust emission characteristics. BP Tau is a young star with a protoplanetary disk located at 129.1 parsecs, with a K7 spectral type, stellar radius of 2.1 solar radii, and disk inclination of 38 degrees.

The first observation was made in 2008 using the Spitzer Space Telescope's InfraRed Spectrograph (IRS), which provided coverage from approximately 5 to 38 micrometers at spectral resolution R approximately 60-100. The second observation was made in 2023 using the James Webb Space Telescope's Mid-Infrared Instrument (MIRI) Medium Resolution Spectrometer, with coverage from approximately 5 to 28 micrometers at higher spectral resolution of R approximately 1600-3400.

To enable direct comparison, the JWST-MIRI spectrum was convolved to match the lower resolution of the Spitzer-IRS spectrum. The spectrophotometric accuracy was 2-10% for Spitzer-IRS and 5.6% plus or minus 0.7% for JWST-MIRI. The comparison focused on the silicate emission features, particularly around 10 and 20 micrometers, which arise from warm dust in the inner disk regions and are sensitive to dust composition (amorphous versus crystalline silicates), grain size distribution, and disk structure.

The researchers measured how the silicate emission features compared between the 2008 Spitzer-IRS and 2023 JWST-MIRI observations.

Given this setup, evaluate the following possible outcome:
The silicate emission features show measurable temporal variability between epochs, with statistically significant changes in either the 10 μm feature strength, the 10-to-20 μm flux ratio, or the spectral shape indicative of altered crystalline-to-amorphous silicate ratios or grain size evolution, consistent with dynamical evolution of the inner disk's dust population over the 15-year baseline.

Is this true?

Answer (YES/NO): NO